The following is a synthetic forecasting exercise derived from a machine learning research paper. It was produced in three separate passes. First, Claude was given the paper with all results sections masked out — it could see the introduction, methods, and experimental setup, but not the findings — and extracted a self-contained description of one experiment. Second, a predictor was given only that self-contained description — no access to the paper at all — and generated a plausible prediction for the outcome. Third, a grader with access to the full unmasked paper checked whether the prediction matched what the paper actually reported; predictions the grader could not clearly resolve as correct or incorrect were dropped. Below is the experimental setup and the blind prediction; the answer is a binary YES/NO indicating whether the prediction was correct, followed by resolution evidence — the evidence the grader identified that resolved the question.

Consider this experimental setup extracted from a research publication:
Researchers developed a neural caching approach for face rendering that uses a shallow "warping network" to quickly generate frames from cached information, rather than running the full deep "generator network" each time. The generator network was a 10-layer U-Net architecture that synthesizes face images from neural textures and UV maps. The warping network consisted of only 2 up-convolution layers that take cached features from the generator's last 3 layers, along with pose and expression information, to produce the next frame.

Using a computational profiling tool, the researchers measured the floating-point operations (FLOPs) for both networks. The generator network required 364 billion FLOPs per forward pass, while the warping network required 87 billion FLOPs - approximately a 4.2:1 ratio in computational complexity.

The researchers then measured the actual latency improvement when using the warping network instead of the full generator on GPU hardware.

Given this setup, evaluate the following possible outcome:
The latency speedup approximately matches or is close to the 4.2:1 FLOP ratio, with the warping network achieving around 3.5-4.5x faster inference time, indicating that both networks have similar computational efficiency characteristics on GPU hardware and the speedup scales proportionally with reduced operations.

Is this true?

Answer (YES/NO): NO